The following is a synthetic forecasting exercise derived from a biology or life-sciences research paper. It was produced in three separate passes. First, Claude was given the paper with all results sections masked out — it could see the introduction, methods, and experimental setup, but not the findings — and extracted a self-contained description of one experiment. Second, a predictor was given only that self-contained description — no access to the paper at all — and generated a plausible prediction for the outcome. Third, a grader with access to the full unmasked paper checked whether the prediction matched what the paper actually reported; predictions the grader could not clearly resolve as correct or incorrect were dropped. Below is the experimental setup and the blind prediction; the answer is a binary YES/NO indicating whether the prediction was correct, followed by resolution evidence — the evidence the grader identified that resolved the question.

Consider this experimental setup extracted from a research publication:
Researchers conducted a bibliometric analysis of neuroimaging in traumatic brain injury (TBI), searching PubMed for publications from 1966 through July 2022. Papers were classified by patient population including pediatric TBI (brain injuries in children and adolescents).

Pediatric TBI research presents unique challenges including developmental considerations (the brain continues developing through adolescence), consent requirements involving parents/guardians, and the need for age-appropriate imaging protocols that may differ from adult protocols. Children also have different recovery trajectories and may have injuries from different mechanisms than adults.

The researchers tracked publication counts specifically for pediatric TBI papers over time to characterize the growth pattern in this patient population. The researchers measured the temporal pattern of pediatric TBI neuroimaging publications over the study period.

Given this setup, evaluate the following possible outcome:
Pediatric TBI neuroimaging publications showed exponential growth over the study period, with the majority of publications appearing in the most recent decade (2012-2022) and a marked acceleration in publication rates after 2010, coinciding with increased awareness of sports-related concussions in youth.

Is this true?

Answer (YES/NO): NO